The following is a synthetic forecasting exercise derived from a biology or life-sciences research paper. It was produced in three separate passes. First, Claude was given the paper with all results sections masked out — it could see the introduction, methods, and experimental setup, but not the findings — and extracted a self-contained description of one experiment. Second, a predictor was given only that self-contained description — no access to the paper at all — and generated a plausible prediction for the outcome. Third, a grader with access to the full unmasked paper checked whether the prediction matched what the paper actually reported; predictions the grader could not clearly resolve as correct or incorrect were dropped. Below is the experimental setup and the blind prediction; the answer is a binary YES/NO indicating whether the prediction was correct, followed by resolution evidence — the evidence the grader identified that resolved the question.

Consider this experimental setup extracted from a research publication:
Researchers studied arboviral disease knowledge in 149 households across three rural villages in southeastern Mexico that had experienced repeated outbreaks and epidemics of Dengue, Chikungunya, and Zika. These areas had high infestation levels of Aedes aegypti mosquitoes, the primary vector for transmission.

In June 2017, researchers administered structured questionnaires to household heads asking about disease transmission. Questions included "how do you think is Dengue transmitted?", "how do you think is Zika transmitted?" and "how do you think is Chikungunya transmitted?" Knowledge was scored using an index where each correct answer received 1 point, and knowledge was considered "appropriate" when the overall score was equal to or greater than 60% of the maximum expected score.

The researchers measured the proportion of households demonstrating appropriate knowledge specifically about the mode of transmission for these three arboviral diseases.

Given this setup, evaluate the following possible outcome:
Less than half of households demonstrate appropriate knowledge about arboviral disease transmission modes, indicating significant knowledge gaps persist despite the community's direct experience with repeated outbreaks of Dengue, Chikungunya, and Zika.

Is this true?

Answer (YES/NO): NO